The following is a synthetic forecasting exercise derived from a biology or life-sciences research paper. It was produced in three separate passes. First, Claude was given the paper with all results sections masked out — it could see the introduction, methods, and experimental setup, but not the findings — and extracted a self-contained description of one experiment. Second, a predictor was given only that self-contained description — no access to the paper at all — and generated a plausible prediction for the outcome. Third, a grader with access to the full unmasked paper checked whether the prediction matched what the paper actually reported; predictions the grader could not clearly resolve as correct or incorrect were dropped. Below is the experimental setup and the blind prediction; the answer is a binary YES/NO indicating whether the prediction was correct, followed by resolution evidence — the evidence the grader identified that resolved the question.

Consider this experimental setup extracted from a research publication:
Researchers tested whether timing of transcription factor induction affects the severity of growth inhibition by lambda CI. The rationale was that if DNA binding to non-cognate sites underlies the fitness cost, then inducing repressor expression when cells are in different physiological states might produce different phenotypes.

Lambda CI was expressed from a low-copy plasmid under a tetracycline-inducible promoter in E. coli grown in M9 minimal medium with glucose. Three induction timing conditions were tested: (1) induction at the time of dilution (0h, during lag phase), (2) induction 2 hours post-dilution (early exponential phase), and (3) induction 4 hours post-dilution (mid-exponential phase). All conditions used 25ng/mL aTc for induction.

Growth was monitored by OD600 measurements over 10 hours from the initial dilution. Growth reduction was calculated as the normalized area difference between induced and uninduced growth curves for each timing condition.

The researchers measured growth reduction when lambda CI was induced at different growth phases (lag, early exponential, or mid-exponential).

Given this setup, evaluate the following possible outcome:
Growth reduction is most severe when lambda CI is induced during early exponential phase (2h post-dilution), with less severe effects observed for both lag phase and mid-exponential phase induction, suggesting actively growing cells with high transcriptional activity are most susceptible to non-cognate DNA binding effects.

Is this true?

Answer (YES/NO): NO